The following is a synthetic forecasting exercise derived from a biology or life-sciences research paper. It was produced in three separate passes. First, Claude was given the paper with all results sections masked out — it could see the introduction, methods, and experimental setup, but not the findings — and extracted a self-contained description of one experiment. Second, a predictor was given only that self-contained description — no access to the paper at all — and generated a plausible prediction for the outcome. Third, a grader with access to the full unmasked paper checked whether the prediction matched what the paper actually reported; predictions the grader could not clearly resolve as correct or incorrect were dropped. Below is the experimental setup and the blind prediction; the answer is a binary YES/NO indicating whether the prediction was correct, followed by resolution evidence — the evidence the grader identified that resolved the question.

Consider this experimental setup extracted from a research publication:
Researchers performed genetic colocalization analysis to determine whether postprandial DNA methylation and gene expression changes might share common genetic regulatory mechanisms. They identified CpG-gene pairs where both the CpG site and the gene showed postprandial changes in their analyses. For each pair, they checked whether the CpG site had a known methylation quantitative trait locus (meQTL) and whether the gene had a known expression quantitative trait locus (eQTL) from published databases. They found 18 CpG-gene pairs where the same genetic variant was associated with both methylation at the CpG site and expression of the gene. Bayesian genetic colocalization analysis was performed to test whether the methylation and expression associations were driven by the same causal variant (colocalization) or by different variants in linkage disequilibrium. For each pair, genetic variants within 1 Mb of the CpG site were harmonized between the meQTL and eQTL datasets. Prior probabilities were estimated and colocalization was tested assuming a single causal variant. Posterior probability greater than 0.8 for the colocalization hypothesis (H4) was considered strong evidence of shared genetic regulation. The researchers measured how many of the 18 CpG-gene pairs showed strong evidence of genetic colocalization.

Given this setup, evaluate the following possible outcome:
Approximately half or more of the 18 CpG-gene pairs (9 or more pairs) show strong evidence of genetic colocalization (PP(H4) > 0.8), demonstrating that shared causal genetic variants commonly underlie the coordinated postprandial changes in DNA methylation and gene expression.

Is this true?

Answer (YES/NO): NO